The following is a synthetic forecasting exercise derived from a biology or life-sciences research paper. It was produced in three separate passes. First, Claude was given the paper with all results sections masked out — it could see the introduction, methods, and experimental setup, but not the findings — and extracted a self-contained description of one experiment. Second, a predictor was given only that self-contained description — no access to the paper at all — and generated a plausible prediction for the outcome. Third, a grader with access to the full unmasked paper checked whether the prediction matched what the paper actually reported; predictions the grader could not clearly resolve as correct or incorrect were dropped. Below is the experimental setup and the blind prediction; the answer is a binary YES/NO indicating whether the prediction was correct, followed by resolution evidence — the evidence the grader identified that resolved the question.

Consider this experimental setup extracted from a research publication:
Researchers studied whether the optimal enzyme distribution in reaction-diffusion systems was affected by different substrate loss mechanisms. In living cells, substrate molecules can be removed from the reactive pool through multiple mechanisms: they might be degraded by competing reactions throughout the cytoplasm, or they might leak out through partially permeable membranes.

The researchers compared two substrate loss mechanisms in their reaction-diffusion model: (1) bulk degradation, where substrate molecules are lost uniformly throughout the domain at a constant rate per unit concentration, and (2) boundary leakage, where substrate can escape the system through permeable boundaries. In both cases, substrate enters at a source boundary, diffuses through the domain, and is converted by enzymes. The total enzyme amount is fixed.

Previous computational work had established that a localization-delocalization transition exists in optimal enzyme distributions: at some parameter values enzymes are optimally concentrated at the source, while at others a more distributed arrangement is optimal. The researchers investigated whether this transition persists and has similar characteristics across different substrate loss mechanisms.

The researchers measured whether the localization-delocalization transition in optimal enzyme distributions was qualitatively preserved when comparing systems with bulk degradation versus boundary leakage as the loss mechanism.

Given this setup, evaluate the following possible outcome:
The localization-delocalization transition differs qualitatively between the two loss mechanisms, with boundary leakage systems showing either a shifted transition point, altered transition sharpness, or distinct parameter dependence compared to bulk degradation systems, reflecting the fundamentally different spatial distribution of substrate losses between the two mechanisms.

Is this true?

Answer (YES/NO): NO